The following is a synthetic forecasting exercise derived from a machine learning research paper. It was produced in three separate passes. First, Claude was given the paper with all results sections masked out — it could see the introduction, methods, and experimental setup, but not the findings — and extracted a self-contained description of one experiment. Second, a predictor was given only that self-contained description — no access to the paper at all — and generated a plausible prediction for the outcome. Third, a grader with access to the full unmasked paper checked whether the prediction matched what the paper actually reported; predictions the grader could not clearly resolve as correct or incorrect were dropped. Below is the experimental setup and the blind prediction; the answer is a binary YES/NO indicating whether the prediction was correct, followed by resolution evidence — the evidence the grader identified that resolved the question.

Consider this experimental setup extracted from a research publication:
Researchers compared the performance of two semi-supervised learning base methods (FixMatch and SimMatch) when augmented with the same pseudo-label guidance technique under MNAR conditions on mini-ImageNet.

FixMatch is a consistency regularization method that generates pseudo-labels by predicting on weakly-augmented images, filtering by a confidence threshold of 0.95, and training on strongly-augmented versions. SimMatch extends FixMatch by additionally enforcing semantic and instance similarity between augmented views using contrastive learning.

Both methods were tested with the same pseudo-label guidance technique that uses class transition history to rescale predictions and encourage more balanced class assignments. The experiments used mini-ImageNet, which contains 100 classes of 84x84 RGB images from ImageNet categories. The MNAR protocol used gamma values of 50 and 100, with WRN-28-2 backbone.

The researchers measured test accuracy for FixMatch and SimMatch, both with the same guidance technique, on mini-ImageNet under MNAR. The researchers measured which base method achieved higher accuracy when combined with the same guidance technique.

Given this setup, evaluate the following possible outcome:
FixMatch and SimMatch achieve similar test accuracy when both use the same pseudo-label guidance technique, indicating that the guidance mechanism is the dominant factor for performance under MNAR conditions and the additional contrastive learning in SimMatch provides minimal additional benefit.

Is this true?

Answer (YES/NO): YES